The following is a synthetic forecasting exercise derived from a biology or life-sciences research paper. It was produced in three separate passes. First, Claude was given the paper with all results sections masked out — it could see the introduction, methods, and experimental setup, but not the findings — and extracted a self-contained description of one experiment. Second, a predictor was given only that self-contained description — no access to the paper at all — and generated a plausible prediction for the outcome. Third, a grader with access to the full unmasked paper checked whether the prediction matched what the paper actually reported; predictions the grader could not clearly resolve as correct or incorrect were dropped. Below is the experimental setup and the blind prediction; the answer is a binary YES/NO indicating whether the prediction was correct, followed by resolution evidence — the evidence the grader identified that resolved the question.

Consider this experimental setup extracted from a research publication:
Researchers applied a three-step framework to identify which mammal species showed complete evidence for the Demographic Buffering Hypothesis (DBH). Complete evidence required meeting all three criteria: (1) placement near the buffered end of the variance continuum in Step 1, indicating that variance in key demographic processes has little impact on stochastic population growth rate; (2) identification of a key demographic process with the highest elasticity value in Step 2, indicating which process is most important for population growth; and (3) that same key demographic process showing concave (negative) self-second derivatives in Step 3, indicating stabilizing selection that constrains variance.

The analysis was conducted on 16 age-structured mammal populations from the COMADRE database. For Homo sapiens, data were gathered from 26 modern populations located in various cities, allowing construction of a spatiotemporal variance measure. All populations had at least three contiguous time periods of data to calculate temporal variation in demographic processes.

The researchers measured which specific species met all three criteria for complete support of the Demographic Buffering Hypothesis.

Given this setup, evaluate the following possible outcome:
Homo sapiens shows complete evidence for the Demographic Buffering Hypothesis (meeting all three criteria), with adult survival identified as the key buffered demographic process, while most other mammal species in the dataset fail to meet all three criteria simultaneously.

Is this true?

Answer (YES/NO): NO